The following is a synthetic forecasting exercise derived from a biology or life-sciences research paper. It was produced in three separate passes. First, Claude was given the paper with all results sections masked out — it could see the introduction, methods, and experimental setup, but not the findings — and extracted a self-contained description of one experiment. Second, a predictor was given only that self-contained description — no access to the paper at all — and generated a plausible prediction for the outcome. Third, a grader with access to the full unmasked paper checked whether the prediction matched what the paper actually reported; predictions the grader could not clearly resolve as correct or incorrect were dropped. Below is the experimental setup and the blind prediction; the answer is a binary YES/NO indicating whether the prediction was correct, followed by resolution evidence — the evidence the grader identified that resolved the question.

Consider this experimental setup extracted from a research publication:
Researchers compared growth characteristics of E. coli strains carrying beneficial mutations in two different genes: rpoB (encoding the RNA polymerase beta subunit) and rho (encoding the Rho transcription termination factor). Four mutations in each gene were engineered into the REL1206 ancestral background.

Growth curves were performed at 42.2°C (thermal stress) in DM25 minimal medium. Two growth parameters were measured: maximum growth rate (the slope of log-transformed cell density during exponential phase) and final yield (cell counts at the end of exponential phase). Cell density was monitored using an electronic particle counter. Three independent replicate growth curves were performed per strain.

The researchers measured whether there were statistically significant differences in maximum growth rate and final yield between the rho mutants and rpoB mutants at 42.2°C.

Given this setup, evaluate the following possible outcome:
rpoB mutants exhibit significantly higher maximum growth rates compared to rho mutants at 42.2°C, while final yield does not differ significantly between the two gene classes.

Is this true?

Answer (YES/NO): NO